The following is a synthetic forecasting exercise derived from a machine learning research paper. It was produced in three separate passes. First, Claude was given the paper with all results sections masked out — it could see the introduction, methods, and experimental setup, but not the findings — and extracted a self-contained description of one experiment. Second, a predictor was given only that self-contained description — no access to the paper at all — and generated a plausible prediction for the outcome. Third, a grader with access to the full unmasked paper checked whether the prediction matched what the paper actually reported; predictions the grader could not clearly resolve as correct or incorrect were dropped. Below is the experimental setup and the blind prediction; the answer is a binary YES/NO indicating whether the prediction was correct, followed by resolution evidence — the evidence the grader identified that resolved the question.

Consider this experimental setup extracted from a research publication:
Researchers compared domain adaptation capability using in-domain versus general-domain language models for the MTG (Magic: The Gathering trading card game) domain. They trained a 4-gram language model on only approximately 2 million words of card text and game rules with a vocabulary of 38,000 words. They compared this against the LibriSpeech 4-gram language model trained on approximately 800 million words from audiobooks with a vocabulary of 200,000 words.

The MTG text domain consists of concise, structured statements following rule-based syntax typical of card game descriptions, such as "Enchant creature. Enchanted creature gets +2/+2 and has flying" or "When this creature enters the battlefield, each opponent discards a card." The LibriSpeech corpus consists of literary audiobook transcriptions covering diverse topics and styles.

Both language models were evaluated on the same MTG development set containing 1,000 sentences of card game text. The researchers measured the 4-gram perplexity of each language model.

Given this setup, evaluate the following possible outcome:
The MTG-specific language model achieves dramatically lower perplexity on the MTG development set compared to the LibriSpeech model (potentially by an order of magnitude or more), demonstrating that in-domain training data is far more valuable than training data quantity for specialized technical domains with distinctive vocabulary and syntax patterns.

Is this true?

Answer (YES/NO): YES